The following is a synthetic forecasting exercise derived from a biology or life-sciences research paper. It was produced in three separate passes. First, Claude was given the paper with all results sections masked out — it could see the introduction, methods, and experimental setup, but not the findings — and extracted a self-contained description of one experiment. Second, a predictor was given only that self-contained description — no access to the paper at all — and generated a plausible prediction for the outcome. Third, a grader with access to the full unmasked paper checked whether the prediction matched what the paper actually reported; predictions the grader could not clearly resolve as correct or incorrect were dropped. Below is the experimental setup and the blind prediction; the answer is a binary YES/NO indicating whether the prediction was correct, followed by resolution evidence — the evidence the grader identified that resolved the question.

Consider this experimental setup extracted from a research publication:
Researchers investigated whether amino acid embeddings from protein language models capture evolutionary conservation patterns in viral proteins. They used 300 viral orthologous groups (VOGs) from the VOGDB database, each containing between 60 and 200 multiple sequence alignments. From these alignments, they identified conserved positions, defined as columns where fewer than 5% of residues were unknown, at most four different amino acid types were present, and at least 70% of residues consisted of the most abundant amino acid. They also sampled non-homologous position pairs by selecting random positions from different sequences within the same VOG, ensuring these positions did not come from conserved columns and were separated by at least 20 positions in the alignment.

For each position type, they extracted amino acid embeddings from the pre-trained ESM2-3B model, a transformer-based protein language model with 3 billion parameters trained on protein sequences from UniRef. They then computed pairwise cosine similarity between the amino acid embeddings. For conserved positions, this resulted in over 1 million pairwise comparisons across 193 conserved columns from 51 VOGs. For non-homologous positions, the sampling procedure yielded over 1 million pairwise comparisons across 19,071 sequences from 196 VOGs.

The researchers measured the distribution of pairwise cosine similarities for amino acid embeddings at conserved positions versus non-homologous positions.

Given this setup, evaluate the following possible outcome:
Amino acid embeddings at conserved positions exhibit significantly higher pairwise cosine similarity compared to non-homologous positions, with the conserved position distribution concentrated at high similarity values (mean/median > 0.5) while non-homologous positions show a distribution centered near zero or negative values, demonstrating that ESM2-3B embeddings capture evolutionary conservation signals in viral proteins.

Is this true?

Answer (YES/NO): NO